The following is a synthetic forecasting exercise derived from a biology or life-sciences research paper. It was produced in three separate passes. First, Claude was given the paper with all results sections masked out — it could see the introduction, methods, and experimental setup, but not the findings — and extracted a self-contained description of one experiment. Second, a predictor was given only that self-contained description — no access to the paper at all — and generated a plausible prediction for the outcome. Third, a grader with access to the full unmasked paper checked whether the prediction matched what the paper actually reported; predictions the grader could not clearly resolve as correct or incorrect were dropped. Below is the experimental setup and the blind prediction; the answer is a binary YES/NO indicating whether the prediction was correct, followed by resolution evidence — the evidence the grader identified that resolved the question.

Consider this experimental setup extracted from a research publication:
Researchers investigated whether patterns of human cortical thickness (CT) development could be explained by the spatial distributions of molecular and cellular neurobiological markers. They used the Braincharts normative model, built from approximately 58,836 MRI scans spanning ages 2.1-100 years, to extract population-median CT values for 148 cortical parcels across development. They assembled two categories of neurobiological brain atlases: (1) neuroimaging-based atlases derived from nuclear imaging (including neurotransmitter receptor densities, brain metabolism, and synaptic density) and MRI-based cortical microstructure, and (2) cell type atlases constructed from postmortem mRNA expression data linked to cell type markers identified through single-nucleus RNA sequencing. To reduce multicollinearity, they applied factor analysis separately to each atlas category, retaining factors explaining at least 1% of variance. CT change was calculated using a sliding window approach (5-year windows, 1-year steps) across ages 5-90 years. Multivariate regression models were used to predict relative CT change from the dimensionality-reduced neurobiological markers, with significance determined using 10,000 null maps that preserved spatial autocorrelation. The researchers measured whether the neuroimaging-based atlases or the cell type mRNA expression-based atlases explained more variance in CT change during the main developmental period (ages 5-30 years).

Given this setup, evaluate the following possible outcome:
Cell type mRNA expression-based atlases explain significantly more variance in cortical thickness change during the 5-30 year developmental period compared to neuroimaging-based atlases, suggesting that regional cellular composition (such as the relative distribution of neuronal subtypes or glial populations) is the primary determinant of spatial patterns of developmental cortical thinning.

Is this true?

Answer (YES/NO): NO